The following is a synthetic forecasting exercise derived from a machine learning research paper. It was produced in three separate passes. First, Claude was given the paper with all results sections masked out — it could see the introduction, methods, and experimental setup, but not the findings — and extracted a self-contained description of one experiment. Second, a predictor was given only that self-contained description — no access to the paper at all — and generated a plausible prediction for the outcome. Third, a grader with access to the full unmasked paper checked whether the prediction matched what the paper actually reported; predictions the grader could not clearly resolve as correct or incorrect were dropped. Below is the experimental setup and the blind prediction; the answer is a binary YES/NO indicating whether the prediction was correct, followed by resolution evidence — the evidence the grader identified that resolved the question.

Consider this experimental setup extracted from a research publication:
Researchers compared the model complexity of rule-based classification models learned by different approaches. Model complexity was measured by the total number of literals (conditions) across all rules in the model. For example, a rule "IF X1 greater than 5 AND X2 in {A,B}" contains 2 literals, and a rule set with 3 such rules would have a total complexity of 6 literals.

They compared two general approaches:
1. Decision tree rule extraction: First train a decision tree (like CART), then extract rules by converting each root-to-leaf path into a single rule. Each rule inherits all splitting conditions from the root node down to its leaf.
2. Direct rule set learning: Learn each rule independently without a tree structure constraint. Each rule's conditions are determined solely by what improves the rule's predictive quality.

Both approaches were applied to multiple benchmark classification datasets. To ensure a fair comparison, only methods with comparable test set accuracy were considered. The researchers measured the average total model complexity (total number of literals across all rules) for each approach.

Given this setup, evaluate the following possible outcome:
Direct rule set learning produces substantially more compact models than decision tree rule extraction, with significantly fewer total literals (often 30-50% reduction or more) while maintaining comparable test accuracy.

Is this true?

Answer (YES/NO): NO